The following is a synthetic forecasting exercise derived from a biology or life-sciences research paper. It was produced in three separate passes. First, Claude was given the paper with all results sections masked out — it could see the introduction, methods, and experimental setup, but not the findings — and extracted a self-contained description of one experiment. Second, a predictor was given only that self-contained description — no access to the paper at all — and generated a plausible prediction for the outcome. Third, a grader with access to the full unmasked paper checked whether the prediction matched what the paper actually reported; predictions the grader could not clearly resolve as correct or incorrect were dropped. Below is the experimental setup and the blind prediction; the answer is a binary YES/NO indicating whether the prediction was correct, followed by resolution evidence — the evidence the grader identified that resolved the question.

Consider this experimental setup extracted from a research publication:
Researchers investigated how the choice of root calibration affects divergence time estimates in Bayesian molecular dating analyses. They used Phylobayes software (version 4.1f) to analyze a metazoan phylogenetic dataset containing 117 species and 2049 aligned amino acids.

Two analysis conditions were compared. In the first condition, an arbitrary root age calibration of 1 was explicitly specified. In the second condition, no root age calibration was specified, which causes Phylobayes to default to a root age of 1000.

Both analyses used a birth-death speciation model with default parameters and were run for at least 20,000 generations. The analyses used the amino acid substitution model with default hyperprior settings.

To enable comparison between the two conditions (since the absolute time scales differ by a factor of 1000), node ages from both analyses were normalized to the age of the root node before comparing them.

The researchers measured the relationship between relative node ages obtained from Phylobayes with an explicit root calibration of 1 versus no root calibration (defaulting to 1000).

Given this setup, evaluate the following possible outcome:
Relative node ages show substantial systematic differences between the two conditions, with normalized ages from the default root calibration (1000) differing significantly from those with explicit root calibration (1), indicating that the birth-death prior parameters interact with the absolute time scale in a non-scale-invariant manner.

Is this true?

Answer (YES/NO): YES